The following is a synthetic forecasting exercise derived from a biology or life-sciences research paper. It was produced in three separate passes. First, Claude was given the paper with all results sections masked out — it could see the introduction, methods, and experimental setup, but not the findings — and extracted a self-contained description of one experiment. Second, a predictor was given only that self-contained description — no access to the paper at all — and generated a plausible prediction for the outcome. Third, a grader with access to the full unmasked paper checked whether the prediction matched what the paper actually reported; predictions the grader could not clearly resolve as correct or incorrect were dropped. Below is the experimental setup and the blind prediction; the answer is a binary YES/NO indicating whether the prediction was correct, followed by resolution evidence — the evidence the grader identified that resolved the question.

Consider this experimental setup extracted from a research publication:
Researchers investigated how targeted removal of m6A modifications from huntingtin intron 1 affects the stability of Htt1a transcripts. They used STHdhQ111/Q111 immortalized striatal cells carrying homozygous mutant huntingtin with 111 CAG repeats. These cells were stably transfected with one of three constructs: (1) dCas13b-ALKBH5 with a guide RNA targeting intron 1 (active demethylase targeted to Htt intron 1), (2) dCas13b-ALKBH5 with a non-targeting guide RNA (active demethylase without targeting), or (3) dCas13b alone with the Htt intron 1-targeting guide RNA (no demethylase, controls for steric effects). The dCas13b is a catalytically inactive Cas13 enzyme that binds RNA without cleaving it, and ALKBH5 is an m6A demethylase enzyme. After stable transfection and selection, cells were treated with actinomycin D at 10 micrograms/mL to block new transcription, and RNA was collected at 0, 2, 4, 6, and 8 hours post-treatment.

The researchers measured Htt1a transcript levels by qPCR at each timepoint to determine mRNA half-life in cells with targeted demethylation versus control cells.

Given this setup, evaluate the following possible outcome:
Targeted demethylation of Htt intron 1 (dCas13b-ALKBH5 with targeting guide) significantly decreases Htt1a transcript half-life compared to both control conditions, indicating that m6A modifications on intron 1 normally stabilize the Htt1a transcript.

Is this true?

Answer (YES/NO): NO